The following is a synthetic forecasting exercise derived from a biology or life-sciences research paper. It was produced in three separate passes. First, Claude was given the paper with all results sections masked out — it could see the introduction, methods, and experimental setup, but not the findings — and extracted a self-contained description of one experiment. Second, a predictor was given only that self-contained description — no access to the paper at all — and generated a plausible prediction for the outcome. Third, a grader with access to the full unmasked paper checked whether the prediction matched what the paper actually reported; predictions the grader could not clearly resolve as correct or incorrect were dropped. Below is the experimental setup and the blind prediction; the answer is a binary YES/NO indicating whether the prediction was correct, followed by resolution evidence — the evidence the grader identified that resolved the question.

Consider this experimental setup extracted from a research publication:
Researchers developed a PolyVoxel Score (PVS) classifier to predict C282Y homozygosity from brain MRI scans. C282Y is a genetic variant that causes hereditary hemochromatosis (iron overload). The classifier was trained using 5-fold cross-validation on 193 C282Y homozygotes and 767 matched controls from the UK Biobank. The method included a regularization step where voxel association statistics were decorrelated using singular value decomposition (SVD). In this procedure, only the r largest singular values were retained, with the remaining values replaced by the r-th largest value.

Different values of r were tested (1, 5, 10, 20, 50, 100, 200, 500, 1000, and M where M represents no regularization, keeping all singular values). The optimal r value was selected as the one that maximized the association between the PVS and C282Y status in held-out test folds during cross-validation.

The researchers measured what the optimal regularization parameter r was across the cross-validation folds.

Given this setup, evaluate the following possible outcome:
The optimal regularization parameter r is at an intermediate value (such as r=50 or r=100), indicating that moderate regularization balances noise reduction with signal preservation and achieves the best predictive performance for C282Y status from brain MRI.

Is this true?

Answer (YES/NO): NO